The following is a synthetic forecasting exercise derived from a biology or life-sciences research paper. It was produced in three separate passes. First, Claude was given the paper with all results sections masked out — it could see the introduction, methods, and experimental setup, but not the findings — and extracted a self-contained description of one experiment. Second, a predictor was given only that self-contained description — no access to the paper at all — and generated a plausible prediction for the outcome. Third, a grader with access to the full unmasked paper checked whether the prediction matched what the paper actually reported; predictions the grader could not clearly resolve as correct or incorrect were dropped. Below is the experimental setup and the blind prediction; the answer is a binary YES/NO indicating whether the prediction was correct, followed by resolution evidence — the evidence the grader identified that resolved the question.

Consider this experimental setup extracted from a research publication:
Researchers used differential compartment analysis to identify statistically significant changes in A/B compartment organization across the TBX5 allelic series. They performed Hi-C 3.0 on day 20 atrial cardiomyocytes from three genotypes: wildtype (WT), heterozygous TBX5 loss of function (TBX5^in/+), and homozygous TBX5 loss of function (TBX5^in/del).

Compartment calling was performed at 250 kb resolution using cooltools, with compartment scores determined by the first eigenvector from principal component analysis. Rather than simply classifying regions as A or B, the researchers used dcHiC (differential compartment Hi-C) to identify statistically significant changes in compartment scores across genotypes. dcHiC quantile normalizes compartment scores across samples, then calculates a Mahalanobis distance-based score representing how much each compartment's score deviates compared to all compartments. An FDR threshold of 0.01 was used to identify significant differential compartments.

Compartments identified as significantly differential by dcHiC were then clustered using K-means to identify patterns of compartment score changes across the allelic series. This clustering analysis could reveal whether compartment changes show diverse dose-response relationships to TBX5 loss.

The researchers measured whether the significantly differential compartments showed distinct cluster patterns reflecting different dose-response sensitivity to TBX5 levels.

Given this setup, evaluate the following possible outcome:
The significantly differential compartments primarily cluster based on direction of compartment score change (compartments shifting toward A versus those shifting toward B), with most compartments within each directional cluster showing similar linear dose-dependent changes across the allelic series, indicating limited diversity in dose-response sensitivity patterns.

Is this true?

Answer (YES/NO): NO